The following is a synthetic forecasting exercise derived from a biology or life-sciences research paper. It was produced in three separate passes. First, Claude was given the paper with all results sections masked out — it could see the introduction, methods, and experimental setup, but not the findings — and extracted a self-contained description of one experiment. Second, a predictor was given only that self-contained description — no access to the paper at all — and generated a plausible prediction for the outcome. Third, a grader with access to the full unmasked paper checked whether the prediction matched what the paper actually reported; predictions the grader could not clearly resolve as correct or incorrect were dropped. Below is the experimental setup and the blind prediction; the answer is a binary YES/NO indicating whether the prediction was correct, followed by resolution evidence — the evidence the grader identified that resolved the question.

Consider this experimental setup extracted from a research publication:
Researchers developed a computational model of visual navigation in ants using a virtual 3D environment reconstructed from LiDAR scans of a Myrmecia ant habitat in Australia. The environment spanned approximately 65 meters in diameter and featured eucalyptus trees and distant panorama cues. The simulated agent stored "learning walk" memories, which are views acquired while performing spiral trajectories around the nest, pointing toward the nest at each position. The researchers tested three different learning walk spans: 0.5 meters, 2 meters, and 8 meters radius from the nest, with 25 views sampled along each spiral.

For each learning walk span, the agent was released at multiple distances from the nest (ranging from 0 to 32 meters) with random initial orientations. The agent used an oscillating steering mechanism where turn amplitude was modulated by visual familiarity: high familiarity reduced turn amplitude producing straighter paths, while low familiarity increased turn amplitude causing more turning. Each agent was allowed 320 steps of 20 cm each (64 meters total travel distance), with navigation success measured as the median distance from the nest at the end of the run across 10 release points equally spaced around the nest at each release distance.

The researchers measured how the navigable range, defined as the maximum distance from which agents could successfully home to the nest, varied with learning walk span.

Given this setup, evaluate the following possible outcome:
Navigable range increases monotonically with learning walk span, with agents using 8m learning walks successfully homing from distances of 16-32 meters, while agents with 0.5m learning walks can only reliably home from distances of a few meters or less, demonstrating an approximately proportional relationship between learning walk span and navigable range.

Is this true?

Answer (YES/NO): NO